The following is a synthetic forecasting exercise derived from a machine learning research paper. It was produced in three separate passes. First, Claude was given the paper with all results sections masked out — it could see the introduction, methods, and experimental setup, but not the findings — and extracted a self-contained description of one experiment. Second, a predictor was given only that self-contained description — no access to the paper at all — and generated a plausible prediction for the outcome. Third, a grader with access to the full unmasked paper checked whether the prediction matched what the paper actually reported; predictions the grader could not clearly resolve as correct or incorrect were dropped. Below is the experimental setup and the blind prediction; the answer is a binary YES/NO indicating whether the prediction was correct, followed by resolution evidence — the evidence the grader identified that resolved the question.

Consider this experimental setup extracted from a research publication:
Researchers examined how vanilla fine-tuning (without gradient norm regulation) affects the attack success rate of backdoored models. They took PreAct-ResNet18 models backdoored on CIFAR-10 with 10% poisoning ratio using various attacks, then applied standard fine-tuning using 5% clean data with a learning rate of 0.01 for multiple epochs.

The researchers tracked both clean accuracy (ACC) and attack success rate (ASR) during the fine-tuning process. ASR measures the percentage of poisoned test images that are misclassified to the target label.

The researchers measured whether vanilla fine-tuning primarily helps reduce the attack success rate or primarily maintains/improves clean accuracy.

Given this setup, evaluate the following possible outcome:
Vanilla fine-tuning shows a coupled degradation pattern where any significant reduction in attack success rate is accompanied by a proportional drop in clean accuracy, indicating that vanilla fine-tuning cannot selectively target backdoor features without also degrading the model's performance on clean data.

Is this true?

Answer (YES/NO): NO